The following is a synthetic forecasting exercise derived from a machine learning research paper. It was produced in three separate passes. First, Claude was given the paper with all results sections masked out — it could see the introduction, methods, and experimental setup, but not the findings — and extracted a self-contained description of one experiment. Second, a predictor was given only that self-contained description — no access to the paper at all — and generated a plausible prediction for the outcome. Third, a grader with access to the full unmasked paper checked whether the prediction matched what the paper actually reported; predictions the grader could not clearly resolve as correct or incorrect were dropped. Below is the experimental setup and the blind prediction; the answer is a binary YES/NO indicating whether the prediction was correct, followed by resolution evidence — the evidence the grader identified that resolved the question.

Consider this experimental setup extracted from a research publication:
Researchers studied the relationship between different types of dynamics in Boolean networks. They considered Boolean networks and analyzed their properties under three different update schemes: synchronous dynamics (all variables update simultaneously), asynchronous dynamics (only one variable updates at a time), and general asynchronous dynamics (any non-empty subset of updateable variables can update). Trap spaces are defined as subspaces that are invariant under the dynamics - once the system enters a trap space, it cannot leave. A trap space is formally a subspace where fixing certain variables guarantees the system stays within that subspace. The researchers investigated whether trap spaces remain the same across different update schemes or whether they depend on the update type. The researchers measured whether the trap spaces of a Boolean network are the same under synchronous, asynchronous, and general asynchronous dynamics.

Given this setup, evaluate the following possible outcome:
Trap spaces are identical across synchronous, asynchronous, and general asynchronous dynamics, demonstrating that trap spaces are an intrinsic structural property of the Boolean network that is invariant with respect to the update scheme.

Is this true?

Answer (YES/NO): YES